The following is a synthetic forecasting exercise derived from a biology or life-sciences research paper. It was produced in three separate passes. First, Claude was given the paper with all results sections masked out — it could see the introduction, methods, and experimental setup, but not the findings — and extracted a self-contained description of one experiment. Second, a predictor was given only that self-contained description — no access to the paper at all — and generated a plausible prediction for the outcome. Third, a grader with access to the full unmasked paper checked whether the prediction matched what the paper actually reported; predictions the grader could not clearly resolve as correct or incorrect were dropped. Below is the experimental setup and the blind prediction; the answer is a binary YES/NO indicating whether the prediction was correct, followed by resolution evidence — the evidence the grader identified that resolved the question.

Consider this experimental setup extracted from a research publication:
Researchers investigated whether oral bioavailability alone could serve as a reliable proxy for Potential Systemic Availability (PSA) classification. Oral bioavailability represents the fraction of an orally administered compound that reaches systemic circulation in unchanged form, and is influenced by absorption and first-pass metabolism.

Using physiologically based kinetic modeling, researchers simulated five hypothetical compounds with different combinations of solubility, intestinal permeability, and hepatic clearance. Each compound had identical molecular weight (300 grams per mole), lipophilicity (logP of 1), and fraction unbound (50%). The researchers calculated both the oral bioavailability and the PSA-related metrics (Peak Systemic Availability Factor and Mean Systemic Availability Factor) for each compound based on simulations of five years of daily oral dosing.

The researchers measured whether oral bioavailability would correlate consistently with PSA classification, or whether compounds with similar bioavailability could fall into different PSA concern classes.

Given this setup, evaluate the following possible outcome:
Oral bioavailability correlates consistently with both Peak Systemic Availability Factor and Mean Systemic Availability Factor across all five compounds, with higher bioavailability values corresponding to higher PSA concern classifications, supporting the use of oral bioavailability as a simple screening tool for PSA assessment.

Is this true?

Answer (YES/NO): NO